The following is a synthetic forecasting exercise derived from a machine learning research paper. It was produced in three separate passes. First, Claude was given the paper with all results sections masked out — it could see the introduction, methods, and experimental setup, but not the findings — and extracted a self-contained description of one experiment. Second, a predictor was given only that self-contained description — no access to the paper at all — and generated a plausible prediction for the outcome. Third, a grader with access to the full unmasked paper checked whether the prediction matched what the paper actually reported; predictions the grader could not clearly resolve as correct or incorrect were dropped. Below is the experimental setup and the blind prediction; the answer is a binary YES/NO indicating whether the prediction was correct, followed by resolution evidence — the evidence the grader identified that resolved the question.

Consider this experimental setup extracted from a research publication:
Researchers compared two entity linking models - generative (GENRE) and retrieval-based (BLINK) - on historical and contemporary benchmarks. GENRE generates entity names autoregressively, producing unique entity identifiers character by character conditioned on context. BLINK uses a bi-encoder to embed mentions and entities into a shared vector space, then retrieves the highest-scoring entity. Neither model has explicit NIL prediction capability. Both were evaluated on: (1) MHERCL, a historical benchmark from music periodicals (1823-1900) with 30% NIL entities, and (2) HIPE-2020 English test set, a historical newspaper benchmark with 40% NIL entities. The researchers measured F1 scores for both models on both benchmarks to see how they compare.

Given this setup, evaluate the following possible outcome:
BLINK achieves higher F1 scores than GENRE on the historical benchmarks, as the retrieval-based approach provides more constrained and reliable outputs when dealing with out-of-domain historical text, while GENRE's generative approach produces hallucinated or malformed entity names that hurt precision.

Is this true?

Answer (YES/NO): YES